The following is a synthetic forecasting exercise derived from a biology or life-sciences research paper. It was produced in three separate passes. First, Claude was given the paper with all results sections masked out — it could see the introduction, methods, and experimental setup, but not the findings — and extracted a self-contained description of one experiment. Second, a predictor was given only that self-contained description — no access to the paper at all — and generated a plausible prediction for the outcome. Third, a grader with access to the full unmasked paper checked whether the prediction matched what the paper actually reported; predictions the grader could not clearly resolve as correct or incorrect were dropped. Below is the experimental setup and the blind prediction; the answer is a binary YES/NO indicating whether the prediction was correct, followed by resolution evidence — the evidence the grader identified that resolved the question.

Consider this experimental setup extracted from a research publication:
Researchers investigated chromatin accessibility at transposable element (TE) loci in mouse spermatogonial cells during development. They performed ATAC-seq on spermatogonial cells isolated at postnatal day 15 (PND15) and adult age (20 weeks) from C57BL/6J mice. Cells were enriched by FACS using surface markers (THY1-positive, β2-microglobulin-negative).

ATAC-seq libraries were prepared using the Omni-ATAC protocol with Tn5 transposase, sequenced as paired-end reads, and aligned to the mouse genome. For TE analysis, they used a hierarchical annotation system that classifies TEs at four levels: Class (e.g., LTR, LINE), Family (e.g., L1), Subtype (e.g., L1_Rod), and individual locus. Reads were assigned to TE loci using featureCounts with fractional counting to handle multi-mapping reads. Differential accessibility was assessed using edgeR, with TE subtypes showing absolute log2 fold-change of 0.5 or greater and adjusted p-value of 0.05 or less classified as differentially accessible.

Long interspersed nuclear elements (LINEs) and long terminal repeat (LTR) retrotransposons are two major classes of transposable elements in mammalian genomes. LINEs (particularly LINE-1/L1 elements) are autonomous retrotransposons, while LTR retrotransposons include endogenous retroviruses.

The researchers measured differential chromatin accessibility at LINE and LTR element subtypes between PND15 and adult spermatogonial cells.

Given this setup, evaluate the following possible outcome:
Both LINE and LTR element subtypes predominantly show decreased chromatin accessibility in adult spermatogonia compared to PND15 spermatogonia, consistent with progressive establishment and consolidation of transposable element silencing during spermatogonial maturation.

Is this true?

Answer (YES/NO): NO